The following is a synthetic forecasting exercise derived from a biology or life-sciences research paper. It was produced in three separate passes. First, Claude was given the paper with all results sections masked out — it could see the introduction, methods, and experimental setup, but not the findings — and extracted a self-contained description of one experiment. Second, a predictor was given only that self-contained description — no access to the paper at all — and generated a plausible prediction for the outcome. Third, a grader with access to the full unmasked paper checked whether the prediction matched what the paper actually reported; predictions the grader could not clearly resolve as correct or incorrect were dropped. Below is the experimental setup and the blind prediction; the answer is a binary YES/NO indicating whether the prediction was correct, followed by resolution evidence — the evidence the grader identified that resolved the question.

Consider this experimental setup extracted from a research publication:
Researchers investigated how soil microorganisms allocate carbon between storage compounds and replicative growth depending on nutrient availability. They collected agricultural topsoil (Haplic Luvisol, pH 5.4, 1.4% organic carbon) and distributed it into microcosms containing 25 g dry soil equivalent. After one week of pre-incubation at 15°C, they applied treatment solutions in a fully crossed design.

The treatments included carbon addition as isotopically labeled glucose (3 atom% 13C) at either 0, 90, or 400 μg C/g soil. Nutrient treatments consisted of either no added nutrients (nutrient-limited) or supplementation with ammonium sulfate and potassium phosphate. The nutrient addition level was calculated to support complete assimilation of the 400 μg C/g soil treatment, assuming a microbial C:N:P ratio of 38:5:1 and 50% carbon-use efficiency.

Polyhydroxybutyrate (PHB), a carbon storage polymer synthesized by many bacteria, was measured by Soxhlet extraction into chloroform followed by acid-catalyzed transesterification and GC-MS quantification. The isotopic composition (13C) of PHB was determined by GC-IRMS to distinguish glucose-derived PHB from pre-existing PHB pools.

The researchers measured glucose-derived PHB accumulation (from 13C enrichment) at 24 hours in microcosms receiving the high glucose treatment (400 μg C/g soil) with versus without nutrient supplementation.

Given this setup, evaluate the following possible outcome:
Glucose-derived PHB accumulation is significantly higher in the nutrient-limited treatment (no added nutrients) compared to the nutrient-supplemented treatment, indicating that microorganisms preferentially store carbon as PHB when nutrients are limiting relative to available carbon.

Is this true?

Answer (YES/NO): YES